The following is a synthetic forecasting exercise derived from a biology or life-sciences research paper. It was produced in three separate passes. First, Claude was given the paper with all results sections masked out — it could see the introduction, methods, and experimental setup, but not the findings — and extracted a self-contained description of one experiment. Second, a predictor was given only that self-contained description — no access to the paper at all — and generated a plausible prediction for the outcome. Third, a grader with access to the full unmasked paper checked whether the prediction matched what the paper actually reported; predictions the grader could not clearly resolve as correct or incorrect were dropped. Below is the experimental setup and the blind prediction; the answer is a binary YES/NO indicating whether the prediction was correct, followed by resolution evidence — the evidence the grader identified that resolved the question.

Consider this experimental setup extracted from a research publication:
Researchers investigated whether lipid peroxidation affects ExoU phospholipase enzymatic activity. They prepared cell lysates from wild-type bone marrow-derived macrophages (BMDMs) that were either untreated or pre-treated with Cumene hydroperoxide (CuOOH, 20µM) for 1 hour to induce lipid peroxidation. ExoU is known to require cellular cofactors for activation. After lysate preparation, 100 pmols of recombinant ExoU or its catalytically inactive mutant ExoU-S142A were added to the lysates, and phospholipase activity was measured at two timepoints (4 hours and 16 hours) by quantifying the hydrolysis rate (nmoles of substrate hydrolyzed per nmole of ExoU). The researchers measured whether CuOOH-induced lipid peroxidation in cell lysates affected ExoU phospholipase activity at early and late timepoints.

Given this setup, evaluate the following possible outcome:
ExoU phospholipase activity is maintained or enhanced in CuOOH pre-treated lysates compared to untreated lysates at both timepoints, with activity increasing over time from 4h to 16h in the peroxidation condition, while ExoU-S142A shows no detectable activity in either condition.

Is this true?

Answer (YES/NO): NO